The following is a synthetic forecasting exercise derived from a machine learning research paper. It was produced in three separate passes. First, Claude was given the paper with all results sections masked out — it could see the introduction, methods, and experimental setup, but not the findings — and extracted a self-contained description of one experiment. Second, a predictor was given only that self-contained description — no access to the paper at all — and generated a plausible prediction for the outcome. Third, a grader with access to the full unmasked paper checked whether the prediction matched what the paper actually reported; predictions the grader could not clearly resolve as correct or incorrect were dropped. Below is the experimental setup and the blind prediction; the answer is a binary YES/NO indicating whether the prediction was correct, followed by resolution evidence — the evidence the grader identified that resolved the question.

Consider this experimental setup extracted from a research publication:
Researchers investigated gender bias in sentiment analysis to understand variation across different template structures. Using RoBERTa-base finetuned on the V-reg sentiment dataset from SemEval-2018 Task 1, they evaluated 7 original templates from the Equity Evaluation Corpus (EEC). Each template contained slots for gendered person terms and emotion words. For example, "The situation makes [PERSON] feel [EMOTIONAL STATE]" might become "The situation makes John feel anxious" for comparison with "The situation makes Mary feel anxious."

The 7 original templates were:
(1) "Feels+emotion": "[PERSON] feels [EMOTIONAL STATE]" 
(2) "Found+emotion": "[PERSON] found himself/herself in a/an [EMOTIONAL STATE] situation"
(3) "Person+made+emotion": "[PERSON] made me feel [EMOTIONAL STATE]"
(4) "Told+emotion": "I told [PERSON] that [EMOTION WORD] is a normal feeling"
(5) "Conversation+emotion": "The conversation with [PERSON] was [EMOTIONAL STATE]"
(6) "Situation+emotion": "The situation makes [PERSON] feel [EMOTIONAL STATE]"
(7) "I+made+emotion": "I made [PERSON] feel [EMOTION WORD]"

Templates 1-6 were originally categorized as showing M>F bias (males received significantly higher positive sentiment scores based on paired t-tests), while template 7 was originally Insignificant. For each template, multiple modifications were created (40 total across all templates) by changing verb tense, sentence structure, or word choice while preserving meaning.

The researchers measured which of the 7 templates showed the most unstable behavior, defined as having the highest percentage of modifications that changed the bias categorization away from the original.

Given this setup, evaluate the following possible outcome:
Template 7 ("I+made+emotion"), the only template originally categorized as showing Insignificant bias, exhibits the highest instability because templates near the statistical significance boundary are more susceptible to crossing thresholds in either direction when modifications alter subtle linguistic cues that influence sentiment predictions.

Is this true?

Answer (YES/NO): YES